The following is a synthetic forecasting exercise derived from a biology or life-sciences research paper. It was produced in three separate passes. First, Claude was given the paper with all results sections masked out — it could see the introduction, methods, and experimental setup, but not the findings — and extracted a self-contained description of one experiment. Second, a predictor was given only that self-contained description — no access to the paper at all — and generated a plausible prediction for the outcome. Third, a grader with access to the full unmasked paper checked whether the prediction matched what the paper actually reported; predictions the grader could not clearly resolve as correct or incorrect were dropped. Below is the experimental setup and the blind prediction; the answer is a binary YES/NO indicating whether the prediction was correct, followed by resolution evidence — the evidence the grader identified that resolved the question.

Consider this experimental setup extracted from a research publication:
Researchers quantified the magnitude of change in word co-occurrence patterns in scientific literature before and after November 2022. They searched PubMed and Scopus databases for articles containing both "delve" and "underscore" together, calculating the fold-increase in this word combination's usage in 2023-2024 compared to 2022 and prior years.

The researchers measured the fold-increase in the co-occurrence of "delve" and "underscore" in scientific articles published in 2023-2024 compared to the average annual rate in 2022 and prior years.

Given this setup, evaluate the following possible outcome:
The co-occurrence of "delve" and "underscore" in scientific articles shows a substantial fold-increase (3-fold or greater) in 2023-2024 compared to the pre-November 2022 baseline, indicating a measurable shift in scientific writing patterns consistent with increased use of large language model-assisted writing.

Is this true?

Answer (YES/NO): YES